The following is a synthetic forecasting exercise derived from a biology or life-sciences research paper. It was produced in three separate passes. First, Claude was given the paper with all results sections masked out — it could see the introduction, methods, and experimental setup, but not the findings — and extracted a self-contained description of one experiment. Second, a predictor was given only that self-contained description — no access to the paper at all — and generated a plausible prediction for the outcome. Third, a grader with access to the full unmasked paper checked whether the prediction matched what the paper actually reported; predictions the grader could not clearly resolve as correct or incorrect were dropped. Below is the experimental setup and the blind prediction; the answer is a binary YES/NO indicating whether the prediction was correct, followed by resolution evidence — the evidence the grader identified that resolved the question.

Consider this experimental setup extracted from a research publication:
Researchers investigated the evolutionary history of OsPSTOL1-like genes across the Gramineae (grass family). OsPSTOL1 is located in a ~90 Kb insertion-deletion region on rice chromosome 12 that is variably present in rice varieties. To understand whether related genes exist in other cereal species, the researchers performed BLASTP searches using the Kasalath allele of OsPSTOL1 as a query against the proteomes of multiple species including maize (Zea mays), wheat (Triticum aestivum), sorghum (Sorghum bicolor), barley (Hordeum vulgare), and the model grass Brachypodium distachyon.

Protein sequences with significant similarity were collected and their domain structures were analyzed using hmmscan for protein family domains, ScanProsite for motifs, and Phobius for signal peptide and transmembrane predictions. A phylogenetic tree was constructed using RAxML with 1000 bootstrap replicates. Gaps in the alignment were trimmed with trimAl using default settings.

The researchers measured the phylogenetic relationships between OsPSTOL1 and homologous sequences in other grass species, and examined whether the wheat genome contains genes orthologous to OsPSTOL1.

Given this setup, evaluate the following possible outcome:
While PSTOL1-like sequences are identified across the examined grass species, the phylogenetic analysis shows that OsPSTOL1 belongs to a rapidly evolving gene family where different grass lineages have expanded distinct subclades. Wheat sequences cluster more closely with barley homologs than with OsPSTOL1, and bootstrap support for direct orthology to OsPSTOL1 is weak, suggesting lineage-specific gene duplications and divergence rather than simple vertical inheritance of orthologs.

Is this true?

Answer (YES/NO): NO